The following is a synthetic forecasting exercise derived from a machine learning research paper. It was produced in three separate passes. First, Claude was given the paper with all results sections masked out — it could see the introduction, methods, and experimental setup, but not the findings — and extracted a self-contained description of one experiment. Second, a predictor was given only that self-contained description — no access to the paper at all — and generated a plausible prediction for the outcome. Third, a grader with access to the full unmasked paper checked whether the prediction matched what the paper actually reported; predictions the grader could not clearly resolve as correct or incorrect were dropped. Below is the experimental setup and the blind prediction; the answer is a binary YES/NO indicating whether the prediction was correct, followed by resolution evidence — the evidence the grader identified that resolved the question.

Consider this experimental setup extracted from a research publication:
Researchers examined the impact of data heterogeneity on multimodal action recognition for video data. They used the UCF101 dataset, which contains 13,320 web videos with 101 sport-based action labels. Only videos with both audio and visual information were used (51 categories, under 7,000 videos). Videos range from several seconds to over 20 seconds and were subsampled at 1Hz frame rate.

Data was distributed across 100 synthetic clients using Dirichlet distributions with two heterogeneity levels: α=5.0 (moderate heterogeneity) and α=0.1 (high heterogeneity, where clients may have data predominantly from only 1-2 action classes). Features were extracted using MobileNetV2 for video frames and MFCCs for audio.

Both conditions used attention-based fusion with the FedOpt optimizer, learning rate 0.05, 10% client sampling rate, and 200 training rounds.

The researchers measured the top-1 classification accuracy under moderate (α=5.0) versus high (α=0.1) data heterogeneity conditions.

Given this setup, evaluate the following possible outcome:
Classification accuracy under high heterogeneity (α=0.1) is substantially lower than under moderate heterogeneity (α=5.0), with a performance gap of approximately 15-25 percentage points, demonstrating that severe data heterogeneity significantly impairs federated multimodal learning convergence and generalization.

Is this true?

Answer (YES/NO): NO